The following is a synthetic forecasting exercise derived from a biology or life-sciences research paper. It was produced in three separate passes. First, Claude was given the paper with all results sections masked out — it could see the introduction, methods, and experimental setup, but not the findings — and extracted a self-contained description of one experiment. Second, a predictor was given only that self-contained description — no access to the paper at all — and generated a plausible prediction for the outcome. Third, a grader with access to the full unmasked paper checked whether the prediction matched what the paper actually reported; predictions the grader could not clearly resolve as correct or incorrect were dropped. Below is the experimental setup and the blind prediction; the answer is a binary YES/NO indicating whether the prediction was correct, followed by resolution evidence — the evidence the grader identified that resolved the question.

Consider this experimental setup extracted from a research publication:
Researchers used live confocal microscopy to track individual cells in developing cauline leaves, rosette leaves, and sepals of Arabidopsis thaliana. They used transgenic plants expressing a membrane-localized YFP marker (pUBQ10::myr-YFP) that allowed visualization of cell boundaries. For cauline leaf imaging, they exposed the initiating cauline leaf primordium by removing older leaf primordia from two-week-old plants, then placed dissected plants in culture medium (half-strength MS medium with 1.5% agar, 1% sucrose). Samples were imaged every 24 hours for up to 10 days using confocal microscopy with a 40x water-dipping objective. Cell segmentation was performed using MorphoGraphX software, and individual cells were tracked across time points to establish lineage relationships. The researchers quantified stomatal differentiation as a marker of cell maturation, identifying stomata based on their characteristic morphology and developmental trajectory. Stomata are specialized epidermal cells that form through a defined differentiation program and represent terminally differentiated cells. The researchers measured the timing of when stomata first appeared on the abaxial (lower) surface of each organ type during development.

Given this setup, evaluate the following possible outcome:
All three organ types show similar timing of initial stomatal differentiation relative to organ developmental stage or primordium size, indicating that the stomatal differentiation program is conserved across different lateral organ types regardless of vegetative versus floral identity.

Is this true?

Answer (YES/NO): NO